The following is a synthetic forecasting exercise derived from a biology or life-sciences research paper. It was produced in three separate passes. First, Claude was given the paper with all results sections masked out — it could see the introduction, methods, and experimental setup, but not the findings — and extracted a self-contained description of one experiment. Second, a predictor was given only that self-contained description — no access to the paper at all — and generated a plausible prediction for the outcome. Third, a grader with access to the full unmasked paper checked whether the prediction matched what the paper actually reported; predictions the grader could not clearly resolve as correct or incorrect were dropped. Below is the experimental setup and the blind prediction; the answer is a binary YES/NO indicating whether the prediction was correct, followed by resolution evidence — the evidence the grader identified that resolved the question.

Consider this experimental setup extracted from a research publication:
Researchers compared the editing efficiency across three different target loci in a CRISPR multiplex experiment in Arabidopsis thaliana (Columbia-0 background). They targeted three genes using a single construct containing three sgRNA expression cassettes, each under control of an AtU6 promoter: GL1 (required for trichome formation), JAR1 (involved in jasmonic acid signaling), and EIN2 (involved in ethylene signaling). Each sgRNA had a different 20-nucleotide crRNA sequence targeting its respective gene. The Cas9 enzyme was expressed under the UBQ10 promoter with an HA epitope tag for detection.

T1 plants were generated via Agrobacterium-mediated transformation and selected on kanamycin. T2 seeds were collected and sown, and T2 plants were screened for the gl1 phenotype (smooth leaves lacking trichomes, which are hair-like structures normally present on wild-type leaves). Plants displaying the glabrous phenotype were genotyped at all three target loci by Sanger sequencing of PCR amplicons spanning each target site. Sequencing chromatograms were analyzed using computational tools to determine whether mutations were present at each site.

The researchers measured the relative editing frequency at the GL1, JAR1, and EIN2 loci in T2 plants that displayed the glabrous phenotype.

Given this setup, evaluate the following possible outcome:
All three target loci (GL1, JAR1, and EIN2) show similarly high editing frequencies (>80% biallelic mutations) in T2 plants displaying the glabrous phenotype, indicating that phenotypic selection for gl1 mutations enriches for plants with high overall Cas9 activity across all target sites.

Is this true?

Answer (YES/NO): NO